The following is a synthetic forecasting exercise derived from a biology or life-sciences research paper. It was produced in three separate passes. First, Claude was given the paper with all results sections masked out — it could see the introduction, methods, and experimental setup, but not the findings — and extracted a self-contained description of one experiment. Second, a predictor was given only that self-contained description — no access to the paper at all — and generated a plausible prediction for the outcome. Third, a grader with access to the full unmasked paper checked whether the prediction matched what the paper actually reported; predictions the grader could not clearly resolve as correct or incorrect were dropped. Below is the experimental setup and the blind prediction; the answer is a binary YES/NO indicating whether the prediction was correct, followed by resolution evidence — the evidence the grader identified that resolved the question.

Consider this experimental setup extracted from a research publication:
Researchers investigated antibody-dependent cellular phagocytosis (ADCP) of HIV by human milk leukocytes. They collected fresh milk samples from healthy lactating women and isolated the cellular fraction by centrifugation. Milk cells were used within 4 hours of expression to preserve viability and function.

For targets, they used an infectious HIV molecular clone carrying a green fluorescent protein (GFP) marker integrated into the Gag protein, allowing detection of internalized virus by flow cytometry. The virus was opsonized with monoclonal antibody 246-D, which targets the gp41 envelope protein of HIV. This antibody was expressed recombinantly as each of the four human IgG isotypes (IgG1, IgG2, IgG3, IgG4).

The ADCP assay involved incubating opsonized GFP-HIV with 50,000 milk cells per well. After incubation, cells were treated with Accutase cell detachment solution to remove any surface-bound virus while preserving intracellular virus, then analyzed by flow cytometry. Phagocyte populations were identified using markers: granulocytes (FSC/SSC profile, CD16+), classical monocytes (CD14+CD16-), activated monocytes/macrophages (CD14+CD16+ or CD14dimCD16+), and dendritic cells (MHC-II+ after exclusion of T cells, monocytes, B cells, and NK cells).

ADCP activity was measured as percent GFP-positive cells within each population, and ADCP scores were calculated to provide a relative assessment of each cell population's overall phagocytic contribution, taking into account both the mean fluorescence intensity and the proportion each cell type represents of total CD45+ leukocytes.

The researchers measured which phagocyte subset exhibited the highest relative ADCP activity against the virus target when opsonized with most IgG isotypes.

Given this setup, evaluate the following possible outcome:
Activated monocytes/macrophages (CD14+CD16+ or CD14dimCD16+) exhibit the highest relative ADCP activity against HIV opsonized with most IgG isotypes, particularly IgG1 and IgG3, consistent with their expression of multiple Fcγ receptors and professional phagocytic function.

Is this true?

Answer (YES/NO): NO